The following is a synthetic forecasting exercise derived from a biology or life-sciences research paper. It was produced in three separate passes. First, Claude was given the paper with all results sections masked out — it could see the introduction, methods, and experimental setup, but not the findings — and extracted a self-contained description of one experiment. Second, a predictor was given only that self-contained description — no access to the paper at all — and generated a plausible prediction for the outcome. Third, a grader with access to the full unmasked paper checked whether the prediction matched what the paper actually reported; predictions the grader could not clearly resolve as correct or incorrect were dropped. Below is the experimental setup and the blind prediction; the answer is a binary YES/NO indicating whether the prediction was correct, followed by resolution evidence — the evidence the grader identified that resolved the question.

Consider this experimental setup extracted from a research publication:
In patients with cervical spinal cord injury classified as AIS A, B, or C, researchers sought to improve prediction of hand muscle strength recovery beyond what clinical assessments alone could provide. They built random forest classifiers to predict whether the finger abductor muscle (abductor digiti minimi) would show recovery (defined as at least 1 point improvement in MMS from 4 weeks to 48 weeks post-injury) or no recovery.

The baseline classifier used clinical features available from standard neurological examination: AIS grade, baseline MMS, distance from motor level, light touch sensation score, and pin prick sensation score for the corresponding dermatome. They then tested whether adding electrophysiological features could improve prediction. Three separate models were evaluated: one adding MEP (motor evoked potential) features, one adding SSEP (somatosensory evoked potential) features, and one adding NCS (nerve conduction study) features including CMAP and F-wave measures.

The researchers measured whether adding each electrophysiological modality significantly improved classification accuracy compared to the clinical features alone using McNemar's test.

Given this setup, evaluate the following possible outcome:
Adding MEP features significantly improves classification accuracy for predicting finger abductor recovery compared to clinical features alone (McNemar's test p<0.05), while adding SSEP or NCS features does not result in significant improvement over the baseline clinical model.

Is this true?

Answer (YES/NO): YES